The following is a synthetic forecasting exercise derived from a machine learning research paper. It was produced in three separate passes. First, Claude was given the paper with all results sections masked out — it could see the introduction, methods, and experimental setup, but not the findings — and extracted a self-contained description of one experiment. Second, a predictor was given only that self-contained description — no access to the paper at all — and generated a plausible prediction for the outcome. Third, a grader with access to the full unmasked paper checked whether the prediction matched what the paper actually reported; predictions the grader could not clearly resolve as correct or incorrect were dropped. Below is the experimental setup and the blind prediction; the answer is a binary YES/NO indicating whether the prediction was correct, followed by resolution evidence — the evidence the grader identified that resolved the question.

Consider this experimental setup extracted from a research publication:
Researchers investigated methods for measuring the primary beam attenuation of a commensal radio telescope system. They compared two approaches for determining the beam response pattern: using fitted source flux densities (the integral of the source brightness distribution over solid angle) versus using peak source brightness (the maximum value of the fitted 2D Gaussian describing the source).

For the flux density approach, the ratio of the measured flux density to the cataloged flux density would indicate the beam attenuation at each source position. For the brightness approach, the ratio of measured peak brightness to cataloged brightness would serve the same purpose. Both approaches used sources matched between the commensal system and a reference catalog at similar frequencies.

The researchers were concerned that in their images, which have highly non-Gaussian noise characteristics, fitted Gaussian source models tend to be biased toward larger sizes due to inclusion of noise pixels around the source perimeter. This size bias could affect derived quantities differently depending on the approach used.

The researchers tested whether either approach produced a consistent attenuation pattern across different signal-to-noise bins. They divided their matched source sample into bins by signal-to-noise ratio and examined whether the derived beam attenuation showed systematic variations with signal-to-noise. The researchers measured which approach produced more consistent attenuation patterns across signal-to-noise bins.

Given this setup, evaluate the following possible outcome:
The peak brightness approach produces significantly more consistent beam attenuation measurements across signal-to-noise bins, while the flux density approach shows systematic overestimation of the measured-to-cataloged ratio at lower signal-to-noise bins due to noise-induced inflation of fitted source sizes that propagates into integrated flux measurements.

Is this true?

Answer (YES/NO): NO